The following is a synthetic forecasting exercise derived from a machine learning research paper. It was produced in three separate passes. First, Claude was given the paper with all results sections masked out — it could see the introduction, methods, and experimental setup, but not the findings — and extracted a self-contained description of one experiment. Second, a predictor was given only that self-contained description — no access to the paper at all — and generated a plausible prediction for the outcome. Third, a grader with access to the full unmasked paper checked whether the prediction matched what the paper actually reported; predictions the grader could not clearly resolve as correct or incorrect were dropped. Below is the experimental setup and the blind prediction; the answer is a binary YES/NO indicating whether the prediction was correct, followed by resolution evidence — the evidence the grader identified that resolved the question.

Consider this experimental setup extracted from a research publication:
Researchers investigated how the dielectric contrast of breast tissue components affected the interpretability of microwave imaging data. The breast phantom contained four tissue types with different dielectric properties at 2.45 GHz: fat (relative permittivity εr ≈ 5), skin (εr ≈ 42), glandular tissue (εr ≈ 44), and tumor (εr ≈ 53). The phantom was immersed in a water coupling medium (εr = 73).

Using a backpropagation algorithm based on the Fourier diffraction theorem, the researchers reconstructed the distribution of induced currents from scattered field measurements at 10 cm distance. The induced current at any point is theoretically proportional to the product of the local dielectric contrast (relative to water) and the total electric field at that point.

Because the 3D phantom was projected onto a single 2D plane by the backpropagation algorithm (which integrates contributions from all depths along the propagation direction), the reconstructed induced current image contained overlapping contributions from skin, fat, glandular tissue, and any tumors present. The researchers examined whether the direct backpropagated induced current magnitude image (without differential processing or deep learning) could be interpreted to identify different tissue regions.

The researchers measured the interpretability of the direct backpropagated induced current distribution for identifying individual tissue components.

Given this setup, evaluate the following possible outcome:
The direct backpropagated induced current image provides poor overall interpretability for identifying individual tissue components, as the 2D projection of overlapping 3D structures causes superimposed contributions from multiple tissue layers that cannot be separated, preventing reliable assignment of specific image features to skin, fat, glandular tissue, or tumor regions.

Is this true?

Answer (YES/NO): YES